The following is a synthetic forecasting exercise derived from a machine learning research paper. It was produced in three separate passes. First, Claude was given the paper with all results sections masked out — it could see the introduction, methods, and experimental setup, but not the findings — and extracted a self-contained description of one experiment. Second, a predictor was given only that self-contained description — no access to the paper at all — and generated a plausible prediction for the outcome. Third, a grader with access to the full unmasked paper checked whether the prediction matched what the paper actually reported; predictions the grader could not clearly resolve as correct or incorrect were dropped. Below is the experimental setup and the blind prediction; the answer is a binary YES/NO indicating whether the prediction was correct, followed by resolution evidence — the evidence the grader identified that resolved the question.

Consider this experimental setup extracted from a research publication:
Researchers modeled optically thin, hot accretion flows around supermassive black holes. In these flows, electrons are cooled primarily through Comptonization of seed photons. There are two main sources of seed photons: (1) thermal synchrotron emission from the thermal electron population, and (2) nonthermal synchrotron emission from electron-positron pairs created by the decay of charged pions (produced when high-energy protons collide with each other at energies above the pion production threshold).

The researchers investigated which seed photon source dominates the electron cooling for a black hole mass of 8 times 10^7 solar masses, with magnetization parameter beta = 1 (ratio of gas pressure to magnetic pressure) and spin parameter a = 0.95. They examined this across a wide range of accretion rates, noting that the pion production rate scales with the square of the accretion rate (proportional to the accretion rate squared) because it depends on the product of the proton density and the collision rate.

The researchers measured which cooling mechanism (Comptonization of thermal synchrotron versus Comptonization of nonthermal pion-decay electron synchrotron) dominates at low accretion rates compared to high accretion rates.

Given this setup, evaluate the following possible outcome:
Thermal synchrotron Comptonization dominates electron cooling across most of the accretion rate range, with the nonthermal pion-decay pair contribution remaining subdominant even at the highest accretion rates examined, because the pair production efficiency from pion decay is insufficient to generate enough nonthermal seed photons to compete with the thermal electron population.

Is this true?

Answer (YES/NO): NO